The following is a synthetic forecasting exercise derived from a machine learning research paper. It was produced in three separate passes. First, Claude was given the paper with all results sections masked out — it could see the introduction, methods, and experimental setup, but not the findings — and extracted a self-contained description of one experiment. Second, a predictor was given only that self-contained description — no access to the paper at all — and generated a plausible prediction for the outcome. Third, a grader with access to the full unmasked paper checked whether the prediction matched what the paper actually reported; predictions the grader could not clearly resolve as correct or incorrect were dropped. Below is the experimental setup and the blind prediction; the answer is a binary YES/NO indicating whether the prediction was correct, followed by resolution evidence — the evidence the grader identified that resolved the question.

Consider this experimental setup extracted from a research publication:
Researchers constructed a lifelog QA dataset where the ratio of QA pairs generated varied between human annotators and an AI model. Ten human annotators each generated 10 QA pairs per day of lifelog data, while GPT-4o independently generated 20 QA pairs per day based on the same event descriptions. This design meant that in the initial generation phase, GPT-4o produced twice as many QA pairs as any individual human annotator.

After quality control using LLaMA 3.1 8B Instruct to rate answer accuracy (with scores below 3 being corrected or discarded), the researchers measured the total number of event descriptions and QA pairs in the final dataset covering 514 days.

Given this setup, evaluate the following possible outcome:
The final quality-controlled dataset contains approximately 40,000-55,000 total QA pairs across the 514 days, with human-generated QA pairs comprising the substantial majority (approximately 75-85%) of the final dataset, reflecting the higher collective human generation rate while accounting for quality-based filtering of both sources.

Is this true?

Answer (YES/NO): NO